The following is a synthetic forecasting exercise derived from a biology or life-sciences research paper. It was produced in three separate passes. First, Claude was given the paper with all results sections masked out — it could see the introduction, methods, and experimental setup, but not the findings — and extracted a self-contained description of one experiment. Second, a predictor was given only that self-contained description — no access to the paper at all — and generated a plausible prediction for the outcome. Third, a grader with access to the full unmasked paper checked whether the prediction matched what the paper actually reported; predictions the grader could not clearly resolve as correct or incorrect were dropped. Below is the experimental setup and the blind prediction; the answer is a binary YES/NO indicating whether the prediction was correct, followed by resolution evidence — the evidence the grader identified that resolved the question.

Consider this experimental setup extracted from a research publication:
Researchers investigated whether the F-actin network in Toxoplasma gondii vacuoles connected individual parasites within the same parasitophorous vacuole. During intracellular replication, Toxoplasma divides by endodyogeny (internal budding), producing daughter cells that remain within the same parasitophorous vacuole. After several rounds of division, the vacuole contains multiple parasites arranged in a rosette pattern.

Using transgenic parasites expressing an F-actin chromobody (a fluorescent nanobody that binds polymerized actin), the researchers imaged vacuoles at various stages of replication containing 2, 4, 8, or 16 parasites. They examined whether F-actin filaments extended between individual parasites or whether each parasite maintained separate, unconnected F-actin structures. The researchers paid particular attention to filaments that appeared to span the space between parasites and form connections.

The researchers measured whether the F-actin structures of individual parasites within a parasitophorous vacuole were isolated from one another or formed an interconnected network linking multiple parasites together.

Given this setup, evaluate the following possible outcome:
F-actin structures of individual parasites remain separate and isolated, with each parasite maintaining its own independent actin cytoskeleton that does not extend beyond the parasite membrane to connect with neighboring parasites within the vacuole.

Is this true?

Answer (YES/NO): NO